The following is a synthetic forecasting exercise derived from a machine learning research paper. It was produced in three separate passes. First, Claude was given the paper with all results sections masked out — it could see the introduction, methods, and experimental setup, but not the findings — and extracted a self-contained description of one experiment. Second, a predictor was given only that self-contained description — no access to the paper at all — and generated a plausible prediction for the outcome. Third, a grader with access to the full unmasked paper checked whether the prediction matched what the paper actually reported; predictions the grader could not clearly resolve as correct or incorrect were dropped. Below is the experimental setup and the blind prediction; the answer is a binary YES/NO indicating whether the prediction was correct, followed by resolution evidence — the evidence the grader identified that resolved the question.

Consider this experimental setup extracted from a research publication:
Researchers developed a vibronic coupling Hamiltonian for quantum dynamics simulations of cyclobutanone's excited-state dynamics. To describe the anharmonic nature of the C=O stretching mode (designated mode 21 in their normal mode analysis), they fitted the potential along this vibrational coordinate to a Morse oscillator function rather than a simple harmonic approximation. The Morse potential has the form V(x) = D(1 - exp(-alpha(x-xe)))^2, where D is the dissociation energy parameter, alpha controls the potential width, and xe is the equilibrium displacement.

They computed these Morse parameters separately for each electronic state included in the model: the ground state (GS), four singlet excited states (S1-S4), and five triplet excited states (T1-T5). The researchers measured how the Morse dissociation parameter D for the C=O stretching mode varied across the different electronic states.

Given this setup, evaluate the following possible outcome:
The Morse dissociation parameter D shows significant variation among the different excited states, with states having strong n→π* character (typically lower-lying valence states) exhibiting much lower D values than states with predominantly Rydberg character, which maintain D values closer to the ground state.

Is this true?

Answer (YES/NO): NO